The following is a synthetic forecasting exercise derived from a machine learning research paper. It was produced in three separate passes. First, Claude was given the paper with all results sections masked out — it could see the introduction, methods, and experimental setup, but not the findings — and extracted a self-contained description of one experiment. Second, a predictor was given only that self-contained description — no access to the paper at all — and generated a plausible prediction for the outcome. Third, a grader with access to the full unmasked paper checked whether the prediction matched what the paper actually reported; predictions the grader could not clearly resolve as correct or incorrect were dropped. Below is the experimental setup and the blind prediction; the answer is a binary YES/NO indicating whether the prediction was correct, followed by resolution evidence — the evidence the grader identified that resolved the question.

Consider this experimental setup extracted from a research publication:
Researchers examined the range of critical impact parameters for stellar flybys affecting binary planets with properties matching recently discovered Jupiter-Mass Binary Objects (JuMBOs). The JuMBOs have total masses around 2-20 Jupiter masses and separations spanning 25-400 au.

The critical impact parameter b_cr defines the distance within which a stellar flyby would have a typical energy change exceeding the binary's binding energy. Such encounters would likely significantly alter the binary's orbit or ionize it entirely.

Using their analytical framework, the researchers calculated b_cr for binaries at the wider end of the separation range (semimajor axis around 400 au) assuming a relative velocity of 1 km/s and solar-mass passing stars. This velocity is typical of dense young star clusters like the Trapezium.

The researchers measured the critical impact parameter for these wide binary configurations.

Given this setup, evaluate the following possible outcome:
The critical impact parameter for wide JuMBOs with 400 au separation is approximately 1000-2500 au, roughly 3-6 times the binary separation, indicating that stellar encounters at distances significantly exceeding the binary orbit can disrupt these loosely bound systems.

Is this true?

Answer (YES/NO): NO